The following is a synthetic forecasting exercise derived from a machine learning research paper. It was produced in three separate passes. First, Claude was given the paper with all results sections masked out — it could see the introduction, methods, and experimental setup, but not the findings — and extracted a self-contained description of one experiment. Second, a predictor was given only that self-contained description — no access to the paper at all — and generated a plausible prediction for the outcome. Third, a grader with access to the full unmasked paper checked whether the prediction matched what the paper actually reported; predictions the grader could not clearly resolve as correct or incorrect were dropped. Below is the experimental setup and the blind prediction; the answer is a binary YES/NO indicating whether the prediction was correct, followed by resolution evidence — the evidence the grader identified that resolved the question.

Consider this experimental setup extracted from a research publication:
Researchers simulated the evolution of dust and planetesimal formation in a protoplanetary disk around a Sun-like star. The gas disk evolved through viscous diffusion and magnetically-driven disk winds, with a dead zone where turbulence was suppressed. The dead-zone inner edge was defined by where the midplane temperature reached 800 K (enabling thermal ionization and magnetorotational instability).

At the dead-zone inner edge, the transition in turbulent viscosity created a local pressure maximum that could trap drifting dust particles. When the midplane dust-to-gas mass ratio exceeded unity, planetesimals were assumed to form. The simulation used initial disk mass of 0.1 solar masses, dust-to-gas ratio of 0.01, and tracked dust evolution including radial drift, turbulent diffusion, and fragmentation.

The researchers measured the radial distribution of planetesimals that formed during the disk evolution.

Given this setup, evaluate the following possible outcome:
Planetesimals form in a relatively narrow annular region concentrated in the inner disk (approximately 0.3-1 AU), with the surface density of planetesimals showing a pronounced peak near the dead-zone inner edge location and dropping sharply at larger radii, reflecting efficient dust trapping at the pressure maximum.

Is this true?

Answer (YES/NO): NO